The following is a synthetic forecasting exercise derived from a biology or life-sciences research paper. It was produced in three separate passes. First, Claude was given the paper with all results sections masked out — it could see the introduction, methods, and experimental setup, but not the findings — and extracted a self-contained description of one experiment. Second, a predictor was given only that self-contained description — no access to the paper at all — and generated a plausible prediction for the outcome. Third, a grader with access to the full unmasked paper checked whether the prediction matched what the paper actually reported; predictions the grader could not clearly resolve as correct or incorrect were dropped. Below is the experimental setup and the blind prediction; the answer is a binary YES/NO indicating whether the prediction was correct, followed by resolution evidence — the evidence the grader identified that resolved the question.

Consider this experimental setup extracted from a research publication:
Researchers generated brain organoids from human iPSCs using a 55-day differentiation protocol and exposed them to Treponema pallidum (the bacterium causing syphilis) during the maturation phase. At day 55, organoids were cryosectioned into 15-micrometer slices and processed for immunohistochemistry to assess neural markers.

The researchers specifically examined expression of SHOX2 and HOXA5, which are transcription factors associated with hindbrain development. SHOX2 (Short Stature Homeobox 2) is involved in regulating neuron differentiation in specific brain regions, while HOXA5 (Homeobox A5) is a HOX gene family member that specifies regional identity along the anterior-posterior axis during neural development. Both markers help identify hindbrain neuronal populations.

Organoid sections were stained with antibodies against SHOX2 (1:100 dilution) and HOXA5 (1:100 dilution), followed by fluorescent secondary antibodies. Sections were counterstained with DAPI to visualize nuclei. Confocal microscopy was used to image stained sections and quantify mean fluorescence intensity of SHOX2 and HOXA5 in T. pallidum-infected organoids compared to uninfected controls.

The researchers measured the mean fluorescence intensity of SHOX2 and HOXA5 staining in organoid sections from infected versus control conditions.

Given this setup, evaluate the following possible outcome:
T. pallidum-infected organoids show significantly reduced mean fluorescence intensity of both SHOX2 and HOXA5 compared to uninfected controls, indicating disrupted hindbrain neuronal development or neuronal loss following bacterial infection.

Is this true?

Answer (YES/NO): YES